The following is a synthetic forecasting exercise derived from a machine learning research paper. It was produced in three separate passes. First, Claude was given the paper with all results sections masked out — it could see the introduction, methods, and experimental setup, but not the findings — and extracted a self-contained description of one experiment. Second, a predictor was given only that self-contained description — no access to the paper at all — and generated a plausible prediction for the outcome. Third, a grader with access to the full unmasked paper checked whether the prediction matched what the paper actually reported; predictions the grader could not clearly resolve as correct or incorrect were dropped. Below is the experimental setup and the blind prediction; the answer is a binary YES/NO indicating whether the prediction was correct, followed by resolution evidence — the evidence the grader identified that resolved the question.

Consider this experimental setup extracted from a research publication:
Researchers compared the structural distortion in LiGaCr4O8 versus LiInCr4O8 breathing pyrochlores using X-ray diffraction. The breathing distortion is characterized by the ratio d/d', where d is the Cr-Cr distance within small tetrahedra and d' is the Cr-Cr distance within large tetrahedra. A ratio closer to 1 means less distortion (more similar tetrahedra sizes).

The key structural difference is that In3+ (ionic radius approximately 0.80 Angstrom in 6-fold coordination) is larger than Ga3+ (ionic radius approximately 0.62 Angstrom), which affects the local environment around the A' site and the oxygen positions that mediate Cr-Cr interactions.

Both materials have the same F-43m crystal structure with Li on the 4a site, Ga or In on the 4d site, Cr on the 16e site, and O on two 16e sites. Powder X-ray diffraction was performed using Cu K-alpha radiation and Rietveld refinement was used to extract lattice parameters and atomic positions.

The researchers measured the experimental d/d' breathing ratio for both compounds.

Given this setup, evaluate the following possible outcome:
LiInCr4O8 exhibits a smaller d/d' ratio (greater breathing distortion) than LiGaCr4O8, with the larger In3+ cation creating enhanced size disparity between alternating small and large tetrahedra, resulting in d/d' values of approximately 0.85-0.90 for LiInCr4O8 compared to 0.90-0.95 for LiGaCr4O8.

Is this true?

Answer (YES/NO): NO